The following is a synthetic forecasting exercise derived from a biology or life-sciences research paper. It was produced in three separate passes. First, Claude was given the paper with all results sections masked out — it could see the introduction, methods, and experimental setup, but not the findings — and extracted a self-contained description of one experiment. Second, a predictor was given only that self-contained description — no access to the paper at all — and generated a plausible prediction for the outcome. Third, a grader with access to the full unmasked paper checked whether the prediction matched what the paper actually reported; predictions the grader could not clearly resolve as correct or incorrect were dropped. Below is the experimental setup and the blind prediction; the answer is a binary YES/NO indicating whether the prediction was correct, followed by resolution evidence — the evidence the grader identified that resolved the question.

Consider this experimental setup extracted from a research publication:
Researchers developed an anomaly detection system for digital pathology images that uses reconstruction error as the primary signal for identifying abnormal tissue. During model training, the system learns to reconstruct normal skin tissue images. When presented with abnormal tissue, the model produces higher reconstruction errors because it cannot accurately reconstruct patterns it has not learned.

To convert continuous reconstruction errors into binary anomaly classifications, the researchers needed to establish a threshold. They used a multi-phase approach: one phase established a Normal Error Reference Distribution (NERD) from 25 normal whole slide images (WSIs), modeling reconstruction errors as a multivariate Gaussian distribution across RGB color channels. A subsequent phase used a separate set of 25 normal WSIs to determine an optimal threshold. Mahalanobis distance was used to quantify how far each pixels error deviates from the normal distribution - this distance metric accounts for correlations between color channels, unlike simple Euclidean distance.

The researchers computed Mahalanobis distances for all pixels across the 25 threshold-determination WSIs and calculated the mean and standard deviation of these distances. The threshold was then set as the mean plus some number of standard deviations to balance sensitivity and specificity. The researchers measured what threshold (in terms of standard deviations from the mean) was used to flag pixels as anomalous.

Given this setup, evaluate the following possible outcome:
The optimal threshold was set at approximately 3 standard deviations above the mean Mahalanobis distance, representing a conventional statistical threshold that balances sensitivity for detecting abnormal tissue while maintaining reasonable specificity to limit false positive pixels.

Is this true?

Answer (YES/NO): YES